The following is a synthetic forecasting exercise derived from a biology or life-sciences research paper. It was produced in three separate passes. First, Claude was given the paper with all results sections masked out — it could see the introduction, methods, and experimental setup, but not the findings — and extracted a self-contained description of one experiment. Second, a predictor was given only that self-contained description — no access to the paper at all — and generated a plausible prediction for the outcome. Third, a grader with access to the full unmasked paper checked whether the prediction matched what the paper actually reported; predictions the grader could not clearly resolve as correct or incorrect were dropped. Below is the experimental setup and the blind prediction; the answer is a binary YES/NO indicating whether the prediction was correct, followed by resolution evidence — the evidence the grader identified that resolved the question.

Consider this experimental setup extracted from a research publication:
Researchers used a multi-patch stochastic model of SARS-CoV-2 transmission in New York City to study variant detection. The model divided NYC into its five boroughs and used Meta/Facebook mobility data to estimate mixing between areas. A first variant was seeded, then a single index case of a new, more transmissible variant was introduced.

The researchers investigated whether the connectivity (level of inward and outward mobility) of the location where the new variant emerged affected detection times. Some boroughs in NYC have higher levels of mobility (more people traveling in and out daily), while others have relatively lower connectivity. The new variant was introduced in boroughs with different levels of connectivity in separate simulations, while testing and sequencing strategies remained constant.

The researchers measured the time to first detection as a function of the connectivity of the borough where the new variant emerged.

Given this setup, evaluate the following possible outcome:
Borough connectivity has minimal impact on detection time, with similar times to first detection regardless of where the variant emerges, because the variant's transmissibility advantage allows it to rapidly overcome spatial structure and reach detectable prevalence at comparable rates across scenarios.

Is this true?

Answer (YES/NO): YES